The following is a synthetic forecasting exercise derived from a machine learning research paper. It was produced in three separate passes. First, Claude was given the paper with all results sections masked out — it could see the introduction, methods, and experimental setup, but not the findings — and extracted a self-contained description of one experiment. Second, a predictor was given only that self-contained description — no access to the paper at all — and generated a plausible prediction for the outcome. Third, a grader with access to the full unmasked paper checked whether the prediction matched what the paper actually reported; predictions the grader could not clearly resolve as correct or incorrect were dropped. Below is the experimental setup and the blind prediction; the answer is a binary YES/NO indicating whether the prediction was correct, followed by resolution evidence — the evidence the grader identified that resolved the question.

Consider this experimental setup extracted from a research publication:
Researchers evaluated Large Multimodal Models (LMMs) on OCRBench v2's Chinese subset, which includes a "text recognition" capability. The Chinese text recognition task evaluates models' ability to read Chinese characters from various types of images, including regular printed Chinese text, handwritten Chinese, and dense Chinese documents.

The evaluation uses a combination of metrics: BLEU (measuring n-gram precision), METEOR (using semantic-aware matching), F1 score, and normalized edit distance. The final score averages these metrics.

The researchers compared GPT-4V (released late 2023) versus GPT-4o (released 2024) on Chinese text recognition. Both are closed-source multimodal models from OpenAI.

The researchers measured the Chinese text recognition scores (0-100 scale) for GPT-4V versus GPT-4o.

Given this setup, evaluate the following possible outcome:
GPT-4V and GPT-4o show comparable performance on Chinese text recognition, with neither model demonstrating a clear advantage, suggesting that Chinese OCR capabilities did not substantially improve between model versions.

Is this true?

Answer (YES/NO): NO